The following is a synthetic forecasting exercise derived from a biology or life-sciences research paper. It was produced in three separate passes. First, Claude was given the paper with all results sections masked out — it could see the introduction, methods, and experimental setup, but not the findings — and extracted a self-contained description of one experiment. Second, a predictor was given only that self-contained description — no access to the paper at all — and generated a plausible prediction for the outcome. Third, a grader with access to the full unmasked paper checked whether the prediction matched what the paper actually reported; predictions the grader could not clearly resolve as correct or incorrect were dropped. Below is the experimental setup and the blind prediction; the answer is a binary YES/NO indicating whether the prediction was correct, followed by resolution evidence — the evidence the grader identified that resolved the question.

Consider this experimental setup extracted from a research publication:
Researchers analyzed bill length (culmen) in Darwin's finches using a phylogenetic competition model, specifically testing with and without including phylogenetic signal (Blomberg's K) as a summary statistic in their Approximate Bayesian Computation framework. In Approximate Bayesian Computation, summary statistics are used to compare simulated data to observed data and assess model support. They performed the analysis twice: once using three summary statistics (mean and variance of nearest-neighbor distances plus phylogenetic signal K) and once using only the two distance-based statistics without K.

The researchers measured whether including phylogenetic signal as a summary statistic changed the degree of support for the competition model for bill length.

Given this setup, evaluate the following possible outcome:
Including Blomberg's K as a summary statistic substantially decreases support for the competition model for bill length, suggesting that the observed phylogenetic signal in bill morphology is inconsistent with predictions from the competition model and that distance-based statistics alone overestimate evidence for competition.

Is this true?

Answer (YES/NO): NO